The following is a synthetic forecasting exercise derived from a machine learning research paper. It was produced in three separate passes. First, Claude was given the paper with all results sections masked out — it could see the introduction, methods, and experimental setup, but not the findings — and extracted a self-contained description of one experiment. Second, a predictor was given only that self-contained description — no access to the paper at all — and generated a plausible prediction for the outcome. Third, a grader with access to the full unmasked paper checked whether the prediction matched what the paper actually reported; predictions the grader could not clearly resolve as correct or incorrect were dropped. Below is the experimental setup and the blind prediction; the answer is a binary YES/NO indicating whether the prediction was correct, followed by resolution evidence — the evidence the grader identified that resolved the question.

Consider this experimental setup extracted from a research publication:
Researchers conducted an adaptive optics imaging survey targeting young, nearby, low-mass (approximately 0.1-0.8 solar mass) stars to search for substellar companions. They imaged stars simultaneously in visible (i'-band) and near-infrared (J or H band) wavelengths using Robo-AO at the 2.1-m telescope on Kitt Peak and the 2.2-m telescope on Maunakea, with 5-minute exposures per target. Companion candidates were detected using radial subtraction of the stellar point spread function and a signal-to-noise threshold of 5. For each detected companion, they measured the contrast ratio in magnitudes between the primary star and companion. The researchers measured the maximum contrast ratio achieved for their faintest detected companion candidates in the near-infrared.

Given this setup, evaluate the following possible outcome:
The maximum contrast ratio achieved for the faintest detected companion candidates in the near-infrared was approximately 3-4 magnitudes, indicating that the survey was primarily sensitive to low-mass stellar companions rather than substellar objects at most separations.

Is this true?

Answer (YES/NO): NO